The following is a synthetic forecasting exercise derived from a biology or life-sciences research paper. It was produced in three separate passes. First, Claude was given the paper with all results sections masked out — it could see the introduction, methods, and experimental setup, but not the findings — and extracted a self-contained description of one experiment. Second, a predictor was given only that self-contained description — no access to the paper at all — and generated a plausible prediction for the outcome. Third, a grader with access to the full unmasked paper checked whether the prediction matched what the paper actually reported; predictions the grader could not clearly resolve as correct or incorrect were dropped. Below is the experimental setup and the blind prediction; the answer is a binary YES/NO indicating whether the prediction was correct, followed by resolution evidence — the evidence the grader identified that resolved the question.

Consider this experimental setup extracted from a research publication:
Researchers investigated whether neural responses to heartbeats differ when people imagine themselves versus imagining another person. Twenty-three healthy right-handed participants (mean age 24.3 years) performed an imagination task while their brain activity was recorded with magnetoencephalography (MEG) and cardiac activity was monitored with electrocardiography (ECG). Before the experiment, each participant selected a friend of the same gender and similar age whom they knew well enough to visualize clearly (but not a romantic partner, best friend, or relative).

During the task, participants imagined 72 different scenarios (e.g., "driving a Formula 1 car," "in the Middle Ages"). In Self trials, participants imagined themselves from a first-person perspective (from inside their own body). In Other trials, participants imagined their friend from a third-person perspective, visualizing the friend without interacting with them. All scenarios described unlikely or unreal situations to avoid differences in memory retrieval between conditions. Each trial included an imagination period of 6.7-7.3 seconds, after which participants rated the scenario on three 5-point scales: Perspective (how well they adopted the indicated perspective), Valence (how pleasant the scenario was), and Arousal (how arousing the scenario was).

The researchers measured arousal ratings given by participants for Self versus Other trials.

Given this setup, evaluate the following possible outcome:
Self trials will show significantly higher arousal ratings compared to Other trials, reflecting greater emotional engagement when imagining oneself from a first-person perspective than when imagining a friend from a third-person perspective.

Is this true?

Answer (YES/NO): YES